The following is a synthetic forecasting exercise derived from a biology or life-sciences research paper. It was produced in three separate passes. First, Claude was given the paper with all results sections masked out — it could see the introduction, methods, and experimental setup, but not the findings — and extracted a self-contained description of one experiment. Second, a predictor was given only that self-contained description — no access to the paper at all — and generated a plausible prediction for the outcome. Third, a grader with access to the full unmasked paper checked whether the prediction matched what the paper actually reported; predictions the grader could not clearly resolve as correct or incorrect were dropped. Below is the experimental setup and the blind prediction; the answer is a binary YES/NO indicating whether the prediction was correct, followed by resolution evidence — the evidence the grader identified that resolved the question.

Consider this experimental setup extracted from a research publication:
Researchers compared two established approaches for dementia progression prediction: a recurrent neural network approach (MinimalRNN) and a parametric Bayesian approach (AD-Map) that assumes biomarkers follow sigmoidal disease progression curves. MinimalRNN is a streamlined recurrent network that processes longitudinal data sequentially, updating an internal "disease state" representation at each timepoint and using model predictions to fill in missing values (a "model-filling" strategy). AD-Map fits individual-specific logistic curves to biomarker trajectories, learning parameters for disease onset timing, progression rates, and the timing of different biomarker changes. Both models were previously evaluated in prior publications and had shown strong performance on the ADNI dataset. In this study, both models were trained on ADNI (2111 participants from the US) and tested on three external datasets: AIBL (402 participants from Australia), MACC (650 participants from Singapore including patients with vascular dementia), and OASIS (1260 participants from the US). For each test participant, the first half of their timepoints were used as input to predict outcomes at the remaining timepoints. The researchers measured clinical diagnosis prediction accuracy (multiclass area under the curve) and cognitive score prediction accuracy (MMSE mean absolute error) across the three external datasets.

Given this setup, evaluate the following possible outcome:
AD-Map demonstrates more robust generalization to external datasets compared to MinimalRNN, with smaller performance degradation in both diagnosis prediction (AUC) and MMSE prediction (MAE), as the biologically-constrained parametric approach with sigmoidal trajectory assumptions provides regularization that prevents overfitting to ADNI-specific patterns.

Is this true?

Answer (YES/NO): NO